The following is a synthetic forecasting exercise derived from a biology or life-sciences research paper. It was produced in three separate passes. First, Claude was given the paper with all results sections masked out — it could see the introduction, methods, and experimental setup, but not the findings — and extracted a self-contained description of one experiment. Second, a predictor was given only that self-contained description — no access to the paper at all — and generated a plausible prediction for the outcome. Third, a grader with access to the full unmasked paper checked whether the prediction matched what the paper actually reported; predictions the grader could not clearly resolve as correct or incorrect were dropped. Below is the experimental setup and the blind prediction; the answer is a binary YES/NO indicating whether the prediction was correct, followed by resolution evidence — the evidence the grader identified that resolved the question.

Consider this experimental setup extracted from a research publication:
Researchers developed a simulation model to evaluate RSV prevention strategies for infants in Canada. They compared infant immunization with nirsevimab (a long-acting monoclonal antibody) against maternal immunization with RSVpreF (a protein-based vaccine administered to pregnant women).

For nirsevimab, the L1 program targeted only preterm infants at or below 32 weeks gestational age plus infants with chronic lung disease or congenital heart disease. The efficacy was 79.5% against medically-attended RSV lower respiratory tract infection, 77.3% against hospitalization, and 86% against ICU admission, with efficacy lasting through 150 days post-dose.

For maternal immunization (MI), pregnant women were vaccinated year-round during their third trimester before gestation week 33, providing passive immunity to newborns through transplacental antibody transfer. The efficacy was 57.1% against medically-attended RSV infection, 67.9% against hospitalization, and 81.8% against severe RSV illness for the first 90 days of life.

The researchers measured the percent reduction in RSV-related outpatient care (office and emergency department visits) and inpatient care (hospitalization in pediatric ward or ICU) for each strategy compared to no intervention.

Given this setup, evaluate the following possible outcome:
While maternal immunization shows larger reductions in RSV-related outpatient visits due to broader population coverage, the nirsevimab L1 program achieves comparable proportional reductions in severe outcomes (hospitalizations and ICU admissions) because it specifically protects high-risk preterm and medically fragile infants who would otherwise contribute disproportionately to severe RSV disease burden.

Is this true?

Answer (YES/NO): NO